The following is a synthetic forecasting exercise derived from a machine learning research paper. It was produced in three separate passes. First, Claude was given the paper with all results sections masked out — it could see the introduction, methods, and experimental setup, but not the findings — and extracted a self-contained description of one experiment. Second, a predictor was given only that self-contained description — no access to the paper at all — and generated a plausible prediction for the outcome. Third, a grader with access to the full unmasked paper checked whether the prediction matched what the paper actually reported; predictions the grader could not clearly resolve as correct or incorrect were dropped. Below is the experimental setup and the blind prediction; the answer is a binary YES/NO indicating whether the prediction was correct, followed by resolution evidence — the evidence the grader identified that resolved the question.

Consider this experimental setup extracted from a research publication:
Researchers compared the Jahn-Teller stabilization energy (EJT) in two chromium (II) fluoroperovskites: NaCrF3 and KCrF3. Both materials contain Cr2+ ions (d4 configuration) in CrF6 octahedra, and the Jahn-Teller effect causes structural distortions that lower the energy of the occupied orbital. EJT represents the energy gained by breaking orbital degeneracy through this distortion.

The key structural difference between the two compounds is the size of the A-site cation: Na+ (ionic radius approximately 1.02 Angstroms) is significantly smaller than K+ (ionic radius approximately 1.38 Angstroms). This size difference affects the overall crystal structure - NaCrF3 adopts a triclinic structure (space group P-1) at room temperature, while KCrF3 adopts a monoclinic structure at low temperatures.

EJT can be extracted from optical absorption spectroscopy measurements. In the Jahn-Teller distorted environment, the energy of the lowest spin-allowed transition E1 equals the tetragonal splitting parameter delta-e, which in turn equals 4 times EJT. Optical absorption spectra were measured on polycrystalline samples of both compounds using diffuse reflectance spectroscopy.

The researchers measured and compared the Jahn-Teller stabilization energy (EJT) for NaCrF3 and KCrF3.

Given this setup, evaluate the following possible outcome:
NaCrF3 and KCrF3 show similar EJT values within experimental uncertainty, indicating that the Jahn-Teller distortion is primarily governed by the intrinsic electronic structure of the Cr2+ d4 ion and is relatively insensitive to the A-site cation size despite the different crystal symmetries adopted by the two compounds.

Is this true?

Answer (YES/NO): NO